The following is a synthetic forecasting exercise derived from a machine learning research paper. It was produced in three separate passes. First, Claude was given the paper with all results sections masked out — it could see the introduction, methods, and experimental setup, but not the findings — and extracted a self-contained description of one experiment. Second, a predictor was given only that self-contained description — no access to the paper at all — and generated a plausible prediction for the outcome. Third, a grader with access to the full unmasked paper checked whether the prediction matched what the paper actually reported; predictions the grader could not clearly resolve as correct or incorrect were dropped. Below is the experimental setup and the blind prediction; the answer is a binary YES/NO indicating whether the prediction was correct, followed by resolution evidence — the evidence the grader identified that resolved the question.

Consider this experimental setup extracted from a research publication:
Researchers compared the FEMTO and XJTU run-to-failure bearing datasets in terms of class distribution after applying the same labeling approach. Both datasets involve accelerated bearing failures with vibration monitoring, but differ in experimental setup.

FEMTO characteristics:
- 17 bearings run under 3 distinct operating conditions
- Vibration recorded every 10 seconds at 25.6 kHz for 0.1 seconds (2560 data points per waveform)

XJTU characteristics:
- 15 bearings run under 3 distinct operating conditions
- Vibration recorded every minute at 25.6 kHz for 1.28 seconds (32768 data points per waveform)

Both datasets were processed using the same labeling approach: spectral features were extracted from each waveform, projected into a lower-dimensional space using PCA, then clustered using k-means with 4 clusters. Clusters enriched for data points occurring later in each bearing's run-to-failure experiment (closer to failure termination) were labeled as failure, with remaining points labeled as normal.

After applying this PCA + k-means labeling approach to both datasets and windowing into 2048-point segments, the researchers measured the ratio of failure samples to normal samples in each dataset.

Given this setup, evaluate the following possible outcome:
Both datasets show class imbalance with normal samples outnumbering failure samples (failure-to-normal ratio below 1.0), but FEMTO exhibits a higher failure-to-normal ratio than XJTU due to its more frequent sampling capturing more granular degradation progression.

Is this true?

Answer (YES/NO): YES